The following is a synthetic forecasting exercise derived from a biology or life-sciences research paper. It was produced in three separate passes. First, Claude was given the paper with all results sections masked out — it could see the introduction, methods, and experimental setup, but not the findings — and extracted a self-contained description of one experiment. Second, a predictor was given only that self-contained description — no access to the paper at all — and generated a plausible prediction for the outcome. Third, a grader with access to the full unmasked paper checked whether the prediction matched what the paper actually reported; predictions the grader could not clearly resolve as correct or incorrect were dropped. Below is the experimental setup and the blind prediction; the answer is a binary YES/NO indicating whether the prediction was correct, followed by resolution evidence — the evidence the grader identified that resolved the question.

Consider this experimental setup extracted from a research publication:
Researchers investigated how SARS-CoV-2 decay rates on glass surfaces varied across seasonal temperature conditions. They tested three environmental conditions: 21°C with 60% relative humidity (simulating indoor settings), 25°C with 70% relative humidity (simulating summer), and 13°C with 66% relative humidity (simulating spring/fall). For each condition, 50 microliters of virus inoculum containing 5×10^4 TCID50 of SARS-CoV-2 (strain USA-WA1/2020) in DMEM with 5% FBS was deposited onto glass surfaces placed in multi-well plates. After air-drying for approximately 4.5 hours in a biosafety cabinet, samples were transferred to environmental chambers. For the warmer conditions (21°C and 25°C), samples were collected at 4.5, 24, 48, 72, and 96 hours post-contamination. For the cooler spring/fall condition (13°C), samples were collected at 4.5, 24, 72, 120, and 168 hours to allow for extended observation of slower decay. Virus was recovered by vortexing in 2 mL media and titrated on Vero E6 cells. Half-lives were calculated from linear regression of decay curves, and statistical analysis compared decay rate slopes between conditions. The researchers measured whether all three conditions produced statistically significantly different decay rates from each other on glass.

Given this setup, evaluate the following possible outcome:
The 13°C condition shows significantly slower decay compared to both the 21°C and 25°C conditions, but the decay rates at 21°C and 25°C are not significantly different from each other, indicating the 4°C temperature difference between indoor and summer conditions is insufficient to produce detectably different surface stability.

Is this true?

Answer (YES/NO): NO